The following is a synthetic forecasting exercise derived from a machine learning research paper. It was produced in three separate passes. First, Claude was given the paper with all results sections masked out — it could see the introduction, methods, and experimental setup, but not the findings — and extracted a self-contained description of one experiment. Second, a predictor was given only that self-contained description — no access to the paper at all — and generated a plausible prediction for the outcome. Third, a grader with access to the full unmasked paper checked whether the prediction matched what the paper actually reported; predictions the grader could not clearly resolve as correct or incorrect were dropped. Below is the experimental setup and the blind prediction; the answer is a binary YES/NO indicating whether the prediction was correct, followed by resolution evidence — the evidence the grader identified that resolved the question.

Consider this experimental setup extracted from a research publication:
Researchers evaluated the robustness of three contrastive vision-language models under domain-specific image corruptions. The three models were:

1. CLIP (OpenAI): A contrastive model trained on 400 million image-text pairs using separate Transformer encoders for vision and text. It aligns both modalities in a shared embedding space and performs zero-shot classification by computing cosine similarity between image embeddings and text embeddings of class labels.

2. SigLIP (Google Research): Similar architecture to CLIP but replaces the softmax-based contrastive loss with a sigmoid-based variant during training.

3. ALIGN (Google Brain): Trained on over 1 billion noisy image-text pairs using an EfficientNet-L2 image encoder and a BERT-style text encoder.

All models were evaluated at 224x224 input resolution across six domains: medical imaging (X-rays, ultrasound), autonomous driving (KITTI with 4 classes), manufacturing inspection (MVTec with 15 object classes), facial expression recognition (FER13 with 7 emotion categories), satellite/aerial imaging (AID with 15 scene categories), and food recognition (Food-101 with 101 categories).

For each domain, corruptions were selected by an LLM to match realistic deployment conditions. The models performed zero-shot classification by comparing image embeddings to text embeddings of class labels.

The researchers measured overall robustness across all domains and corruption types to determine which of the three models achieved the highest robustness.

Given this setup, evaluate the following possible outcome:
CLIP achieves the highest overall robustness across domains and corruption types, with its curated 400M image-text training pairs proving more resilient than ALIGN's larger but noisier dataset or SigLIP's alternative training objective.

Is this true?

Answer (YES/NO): YES